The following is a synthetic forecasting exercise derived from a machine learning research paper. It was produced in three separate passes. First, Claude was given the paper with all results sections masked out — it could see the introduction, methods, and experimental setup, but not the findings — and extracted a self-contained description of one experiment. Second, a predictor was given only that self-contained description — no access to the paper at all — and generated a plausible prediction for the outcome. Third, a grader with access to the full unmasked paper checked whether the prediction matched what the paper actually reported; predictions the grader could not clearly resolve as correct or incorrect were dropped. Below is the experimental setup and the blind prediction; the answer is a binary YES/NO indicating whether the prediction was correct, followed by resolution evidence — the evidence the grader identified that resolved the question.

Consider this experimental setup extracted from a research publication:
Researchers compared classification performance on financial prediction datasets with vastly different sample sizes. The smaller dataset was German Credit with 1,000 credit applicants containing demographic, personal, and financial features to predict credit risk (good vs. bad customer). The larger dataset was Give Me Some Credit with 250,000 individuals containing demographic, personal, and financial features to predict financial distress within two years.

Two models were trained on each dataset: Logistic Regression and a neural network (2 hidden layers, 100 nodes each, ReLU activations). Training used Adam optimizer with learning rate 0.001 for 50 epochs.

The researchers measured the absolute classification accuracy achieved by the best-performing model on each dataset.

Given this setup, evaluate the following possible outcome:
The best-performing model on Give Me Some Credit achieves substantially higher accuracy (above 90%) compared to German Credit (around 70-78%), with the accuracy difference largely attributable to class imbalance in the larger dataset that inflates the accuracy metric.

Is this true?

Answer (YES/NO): NO